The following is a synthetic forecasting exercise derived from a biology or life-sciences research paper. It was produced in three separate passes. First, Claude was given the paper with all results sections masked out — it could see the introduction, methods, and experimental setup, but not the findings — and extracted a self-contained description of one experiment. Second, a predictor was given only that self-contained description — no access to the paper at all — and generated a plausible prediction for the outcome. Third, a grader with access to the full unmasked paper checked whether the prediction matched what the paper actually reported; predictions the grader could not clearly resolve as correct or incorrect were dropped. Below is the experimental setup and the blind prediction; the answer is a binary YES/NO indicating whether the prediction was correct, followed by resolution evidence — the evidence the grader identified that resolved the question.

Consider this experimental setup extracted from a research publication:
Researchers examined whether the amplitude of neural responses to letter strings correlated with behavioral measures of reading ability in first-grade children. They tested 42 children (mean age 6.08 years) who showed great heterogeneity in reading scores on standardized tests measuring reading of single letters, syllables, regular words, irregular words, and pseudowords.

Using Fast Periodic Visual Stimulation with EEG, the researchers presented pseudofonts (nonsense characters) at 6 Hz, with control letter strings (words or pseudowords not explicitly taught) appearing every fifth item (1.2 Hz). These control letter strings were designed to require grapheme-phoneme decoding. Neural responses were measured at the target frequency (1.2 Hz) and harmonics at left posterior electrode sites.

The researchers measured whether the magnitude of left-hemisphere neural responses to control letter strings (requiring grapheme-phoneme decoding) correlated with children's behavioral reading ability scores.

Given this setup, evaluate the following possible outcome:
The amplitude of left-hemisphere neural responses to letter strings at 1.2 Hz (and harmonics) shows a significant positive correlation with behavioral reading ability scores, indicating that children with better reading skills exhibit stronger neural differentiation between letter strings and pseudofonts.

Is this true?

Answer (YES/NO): NO